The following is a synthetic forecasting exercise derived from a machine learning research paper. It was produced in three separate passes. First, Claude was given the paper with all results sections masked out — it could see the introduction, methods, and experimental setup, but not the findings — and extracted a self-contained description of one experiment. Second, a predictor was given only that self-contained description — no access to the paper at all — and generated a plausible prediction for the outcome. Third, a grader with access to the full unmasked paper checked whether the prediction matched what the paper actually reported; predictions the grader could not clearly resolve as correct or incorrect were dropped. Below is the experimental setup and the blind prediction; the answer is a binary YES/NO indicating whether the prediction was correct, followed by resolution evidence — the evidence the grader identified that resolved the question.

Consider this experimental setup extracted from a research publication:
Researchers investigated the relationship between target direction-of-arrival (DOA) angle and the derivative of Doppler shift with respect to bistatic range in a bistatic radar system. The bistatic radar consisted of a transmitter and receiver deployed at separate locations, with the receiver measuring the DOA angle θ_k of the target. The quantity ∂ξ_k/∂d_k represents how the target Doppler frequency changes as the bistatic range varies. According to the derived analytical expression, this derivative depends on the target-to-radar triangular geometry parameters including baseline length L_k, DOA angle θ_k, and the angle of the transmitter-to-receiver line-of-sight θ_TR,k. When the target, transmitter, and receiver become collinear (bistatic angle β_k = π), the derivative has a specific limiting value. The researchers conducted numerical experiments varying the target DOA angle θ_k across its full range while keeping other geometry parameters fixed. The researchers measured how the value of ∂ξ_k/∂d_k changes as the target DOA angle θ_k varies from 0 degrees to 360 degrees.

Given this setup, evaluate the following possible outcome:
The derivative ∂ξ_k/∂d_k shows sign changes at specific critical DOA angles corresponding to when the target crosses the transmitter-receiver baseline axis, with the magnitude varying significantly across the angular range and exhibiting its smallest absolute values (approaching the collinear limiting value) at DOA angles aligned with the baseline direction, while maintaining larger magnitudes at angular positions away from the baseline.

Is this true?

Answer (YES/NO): NO